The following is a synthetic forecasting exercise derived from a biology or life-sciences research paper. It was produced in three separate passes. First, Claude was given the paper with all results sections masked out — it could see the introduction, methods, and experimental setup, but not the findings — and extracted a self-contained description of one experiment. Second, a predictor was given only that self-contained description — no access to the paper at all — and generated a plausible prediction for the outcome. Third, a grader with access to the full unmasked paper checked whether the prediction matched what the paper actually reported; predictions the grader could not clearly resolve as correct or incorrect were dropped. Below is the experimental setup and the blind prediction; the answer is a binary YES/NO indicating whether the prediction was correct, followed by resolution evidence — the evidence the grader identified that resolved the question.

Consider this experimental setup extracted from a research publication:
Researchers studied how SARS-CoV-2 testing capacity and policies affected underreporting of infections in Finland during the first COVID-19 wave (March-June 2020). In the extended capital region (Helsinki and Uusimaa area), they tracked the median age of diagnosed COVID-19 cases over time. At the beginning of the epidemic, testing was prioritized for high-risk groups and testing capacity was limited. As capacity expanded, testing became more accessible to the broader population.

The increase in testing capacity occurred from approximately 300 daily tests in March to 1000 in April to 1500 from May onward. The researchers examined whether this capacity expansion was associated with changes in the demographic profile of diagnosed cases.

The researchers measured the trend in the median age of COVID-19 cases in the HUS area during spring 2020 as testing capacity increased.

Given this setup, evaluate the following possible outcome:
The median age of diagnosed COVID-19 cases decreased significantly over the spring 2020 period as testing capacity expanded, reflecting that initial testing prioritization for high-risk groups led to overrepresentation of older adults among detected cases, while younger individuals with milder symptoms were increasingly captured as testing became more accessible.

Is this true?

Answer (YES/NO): YES